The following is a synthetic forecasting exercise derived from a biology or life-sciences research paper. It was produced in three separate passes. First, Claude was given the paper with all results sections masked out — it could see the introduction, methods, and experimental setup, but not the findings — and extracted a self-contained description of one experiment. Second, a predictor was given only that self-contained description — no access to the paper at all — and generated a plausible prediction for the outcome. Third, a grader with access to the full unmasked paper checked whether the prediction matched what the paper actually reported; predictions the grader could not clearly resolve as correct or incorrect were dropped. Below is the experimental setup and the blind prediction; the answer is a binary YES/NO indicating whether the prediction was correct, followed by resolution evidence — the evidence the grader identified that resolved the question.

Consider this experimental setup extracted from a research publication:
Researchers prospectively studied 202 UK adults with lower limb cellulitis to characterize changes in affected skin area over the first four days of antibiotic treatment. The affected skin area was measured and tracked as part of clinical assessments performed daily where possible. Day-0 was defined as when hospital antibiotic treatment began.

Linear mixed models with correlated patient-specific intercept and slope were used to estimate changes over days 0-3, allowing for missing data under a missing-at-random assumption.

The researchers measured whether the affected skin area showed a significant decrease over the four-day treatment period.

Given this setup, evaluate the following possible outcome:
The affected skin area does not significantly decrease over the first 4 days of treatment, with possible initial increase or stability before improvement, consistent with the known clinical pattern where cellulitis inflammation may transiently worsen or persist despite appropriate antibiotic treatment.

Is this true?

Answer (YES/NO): YES